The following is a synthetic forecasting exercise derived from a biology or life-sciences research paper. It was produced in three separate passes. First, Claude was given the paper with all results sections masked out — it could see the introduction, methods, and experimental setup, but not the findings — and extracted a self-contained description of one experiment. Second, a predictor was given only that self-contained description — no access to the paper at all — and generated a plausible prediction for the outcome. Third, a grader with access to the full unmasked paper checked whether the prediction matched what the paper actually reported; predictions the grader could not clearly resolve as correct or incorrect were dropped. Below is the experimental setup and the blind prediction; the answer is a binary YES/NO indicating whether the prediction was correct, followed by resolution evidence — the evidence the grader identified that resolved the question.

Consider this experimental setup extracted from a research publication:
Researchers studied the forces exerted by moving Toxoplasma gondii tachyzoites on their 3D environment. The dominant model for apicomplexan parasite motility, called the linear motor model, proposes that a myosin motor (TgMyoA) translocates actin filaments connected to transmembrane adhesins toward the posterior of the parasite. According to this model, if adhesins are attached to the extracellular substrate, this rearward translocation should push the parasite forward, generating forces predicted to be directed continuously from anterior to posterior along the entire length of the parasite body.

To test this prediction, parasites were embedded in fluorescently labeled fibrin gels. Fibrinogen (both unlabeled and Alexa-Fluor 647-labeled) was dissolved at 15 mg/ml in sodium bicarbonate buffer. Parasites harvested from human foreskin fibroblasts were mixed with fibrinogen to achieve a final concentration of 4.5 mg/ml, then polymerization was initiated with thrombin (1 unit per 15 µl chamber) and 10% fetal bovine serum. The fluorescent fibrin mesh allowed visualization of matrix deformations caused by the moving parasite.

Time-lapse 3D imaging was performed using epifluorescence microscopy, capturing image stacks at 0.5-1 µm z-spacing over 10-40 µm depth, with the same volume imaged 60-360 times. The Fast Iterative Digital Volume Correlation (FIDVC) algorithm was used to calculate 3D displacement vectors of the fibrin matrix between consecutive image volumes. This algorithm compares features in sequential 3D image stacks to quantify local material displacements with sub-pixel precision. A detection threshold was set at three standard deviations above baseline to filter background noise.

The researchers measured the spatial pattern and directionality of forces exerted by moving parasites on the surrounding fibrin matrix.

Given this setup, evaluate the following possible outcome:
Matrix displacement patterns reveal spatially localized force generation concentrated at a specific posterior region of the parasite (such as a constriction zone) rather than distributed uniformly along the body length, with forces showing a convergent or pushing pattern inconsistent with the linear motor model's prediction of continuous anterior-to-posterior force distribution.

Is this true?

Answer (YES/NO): NO